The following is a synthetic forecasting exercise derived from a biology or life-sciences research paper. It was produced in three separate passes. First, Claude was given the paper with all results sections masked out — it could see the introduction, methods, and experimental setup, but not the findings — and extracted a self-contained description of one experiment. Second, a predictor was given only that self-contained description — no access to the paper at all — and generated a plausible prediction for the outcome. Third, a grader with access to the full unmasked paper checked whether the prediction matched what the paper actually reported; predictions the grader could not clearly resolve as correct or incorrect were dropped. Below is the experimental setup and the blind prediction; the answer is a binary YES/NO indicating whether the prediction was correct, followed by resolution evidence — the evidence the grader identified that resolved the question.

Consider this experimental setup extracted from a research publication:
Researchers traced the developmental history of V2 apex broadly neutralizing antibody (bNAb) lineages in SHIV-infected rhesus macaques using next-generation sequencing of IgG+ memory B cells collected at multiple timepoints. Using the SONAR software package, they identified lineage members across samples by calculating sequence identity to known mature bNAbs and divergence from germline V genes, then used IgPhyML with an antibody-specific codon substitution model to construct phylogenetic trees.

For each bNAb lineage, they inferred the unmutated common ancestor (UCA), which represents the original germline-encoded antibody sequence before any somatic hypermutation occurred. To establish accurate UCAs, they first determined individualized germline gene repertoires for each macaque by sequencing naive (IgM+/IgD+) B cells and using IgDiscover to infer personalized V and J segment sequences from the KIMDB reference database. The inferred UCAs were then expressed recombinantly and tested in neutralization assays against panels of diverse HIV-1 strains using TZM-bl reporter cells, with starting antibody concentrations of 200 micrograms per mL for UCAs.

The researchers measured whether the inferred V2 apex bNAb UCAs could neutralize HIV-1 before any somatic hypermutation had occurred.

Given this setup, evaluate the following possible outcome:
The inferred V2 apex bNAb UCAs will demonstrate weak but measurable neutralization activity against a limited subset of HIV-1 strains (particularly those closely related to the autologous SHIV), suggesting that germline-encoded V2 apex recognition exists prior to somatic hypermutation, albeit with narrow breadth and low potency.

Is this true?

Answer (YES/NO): NO